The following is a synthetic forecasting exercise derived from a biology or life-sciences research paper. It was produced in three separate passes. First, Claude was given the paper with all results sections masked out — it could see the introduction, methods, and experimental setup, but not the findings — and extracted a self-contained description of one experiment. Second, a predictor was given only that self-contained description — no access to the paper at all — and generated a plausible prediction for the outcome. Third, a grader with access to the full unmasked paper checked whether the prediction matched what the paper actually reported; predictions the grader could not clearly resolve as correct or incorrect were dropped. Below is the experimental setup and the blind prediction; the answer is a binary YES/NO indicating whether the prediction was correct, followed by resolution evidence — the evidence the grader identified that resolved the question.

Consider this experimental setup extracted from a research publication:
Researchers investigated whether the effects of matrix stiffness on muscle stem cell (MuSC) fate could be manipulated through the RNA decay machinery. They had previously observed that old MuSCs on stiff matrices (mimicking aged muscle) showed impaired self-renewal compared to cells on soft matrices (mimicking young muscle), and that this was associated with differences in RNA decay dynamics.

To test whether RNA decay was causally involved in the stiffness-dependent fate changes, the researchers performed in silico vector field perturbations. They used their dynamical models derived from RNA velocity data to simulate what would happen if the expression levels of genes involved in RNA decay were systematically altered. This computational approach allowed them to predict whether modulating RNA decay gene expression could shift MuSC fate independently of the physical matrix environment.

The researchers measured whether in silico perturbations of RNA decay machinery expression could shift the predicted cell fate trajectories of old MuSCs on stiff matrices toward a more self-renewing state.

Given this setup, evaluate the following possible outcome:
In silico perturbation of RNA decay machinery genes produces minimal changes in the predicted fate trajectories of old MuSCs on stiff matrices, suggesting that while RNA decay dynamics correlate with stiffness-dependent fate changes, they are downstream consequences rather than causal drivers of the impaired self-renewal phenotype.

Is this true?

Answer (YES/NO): NO